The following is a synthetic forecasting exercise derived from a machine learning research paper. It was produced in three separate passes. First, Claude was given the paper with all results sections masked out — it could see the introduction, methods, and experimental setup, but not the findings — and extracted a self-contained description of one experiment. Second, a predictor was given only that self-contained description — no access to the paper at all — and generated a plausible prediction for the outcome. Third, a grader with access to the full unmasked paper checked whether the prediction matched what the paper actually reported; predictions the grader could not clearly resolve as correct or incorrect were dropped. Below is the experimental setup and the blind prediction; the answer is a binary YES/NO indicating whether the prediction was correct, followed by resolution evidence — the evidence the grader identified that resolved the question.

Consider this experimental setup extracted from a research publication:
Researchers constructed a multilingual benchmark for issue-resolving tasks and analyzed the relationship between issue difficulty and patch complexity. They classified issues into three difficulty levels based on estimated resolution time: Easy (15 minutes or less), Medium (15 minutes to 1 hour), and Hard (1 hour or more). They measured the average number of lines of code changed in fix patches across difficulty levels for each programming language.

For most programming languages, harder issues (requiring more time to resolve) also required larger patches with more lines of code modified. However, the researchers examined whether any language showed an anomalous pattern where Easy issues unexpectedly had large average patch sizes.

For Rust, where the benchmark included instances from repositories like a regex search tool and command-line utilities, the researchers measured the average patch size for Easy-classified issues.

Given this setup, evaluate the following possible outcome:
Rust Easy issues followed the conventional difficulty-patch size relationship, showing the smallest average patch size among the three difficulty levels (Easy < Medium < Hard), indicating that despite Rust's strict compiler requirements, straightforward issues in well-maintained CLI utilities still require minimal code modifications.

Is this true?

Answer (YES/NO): NO